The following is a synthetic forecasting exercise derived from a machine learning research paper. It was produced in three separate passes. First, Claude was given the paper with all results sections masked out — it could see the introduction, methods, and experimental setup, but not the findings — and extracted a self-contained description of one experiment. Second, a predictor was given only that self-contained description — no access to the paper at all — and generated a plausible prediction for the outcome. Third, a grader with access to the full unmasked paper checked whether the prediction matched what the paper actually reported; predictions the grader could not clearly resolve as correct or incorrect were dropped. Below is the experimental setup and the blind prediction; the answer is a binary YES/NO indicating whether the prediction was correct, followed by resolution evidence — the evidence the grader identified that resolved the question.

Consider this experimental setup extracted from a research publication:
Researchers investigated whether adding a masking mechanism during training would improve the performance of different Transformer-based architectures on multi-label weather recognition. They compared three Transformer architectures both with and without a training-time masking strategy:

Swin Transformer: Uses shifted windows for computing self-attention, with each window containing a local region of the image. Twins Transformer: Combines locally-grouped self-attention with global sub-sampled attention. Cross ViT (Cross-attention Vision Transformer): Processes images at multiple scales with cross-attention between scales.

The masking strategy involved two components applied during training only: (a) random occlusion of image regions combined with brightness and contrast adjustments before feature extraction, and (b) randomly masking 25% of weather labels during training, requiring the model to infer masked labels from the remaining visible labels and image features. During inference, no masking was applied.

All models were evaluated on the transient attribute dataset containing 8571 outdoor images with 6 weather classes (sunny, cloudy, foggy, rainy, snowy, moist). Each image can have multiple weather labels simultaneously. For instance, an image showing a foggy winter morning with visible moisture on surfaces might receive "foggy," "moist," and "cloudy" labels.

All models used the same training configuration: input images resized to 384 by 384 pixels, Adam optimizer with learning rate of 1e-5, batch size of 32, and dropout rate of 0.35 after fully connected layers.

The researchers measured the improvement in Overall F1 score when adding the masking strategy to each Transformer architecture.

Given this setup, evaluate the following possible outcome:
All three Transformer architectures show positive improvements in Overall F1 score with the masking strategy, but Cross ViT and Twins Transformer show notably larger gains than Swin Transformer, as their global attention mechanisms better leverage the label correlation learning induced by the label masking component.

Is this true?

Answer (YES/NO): NO